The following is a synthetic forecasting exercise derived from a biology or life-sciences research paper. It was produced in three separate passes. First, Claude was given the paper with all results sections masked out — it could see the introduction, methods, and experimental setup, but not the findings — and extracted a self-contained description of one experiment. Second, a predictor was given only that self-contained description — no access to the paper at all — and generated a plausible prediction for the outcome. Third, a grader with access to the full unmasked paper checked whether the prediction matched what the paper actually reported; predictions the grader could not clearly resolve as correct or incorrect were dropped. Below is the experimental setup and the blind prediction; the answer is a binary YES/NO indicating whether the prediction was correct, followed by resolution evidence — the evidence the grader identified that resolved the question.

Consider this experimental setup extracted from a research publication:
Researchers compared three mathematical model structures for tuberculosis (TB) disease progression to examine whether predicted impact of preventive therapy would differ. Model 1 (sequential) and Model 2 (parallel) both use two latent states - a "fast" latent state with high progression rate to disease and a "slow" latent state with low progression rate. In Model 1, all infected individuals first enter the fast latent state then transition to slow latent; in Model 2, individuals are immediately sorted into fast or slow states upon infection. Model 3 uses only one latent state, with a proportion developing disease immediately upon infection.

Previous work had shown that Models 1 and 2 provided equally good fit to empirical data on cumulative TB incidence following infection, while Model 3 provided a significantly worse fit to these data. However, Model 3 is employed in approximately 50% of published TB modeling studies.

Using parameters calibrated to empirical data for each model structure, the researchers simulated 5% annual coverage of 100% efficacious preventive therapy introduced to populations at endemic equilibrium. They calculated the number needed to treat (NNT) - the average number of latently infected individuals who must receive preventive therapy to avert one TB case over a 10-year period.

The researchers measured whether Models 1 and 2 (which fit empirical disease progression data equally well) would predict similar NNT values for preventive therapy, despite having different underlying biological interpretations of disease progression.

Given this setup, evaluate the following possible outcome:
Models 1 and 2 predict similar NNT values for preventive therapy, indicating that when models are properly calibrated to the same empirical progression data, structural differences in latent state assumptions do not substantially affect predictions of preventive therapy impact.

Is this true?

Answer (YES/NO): NO